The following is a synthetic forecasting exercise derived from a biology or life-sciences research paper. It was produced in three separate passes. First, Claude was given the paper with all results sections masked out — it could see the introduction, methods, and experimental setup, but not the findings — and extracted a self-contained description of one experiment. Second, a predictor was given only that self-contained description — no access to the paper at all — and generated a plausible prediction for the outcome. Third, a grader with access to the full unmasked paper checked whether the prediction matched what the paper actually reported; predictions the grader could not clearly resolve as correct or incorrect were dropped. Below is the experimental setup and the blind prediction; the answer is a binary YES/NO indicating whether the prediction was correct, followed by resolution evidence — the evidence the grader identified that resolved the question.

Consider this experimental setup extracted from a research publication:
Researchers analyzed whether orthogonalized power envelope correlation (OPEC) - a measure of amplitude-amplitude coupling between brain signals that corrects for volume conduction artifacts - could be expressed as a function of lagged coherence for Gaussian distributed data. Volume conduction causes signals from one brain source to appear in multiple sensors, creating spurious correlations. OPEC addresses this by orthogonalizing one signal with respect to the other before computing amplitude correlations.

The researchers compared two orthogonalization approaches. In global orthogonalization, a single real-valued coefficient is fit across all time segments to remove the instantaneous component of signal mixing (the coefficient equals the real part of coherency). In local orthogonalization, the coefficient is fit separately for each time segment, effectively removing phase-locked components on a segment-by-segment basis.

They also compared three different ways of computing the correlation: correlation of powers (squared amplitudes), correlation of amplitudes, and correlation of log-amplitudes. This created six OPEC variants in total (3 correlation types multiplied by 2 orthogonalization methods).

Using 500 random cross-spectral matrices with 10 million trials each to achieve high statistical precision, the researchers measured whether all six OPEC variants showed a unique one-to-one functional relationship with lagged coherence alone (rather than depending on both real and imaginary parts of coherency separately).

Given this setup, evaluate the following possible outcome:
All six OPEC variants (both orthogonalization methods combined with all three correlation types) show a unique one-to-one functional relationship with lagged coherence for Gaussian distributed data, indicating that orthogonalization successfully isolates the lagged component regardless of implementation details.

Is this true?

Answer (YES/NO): YES